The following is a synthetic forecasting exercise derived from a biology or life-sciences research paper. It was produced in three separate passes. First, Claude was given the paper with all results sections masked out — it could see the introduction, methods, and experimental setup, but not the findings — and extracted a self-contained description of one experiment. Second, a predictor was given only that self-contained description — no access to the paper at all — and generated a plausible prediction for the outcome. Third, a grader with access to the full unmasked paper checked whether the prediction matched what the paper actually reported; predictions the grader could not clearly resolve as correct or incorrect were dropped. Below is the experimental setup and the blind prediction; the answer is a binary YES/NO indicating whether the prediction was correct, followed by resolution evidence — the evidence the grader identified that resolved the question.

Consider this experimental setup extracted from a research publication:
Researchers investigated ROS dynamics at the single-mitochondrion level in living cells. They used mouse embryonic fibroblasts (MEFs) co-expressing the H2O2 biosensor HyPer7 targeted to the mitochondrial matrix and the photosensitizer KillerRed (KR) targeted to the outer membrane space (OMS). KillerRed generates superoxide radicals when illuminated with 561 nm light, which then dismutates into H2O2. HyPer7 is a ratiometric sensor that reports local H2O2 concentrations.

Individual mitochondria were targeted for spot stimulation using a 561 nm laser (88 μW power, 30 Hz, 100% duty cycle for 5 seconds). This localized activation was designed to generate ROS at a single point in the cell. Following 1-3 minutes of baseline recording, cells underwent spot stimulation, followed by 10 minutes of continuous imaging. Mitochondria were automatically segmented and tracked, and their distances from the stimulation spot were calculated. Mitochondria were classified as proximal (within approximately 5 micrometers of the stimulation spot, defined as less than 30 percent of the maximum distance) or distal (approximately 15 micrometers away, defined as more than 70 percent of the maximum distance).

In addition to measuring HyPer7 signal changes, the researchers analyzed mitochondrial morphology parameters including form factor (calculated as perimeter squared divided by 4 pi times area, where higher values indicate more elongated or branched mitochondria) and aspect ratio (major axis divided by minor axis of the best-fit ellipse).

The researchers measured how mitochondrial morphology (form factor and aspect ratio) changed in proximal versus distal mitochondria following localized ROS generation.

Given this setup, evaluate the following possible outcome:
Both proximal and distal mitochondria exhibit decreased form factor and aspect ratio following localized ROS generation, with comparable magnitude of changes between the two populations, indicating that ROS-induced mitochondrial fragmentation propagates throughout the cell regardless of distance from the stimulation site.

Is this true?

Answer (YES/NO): NO